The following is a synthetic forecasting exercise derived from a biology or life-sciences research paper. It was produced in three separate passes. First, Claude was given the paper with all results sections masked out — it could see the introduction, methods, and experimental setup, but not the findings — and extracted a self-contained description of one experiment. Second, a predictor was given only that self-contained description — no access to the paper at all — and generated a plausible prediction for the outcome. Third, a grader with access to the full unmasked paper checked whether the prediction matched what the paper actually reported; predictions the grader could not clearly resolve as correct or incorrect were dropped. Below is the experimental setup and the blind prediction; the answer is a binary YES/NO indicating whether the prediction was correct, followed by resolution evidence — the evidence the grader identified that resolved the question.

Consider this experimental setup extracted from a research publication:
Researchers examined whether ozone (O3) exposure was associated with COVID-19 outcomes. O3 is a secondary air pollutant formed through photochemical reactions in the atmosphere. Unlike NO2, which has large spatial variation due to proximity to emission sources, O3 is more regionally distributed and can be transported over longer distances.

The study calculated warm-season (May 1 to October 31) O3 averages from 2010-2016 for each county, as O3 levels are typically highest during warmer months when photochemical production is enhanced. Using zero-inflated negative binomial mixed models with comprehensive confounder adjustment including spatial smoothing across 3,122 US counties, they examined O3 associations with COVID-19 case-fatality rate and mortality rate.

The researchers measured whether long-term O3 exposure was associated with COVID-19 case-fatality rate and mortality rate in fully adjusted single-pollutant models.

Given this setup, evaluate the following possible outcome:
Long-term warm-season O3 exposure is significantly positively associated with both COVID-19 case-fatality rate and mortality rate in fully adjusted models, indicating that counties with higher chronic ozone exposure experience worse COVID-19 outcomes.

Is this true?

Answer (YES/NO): NO